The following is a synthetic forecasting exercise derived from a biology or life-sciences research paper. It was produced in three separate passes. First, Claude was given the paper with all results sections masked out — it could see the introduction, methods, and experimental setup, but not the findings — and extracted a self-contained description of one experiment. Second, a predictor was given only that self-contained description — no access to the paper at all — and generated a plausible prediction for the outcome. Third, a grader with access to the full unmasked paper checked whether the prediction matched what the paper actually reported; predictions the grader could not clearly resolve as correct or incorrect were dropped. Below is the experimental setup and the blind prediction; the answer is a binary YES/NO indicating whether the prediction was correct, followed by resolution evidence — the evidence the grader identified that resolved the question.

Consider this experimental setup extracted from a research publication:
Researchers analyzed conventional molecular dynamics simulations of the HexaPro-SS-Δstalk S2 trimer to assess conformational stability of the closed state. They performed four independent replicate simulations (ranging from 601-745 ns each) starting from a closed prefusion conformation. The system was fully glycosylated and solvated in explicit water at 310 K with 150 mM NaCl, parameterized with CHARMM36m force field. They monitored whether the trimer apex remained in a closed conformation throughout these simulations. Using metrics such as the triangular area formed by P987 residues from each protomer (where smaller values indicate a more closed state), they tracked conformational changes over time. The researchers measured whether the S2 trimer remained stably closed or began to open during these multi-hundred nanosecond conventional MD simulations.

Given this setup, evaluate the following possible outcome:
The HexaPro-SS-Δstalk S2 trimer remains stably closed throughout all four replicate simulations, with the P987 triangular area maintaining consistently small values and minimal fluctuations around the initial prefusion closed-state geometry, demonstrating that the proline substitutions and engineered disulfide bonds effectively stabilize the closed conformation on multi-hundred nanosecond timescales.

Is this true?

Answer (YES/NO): NO